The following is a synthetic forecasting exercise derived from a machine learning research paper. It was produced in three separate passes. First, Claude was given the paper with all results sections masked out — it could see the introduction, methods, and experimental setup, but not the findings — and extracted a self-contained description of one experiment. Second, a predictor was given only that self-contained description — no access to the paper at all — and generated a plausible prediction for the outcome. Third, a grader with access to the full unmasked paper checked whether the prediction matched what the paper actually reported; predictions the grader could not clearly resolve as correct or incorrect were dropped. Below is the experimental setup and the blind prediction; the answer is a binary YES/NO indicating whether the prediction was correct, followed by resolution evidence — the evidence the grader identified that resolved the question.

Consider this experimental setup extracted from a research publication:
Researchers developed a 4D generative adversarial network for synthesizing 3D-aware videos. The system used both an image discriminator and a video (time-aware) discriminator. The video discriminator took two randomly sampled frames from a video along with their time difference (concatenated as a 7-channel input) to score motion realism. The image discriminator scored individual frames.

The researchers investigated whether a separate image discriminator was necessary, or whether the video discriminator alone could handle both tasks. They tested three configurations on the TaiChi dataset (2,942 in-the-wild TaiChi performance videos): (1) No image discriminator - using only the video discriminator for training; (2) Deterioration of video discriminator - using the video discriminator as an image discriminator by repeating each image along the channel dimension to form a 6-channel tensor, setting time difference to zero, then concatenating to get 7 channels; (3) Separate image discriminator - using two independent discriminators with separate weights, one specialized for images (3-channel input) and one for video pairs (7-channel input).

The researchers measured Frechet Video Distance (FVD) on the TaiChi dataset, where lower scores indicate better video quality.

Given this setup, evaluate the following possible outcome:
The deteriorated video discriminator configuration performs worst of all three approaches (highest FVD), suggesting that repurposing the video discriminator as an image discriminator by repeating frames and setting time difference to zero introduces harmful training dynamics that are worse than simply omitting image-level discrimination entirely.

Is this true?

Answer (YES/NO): NO